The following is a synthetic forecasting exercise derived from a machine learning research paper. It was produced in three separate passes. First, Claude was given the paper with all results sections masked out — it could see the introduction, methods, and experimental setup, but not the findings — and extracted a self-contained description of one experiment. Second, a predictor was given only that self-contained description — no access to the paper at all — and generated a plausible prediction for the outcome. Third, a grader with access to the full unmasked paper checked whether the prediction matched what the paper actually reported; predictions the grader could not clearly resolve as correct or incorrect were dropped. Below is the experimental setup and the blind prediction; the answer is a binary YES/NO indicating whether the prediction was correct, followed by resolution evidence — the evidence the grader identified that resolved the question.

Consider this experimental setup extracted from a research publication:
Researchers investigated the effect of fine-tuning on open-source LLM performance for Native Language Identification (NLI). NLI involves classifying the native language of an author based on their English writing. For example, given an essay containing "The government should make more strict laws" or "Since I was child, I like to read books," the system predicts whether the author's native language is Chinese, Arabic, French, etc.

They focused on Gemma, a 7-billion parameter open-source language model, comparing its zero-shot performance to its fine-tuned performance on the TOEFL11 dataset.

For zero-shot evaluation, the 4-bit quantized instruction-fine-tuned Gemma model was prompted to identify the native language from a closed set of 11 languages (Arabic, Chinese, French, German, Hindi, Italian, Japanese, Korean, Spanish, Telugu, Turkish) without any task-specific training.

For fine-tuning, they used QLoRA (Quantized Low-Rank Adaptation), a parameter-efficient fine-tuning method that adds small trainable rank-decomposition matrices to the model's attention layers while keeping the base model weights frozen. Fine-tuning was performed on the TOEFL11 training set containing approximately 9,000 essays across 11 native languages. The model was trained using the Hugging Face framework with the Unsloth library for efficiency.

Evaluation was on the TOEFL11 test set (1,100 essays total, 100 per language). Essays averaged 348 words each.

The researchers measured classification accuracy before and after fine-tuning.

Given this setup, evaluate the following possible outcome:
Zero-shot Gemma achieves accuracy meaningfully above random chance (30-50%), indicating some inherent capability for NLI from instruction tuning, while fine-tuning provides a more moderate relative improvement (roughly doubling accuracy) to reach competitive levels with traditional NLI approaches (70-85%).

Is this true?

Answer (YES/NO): NO